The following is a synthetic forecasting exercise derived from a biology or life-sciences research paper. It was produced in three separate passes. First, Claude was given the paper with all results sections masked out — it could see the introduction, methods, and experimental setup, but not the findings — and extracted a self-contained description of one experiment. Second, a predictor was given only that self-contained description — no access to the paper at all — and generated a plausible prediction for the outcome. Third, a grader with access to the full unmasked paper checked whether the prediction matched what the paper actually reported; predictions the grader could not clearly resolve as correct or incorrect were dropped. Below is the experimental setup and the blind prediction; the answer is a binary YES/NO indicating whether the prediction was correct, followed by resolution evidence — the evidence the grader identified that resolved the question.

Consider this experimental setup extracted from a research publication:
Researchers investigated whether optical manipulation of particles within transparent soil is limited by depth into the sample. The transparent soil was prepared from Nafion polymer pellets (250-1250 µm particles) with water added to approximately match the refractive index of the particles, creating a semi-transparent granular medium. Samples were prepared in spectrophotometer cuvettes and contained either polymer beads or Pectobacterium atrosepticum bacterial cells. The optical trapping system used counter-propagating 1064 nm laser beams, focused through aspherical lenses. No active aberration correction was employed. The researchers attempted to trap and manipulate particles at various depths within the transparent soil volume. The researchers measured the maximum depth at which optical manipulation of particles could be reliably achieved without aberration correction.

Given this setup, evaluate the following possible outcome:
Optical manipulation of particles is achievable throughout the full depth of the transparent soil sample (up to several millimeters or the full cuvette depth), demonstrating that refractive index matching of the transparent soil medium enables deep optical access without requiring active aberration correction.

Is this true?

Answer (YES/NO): NO